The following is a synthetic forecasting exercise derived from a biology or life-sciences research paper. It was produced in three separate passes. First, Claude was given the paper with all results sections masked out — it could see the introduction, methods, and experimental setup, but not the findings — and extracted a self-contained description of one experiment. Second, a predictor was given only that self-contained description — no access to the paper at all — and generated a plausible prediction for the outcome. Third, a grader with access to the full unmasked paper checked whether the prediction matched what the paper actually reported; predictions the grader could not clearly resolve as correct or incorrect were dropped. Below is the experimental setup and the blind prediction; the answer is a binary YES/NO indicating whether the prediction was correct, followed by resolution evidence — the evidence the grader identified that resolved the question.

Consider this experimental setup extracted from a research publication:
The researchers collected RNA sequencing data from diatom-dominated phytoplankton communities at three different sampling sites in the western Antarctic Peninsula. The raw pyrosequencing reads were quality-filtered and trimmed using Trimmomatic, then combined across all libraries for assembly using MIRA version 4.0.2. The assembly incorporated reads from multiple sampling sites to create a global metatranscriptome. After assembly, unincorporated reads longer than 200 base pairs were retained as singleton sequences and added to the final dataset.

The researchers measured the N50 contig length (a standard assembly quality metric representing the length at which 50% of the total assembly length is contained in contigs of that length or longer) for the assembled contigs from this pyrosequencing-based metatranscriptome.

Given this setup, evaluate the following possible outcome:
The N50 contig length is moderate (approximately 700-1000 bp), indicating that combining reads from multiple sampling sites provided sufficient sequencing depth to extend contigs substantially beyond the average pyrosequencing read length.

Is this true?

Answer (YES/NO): NO